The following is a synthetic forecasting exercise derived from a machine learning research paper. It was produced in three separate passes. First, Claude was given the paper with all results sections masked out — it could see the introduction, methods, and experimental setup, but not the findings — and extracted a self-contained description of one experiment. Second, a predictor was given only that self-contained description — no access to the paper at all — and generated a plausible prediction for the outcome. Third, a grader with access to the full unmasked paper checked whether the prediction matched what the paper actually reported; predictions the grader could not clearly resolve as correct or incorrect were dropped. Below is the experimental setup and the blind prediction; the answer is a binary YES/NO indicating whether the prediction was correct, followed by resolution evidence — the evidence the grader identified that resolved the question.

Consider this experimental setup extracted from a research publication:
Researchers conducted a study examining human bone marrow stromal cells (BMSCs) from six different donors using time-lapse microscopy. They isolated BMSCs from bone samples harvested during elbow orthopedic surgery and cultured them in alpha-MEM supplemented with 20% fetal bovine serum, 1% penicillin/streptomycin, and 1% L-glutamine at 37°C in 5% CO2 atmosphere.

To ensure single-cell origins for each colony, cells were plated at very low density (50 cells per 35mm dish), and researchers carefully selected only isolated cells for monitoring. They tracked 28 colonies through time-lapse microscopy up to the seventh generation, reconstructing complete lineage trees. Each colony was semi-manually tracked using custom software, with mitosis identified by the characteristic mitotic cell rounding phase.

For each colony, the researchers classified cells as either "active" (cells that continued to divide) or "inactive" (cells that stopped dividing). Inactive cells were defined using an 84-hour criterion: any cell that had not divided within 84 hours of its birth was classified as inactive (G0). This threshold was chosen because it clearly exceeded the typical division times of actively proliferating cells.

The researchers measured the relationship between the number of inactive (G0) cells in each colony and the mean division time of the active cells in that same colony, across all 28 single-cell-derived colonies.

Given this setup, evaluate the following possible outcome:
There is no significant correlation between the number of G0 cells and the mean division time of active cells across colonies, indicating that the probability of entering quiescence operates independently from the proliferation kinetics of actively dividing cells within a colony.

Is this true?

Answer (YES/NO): NO